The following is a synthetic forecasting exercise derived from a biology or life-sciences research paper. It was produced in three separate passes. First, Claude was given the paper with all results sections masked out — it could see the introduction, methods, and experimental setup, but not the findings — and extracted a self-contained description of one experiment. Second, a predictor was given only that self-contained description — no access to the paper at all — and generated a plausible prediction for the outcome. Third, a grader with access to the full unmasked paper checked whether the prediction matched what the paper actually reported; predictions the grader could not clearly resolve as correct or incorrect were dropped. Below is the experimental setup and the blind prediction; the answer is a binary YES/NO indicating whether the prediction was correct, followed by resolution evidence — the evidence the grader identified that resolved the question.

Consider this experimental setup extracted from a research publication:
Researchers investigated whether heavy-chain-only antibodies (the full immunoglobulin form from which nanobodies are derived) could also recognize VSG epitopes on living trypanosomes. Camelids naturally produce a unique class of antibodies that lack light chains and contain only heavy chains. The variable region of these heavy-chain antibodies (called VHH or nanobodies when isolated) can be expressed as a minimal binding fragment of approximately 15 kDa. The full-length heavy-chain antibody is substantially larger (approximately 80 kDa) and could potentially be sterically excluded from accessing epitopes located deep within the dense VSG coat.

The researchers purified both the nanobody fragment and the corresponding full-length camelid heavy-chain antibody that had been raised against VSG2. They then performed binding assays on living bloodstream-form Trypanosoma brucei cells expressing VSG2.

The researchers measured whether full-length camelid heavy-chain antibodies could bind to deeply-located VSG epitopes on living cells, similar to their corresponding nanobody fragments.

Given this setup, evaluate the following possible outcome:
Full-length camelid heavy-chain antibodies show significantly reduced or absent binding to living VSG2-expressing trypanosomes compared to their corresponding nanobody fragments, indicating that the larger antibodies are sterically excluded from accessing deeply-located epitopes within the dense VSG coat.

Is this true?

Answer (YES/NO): NO